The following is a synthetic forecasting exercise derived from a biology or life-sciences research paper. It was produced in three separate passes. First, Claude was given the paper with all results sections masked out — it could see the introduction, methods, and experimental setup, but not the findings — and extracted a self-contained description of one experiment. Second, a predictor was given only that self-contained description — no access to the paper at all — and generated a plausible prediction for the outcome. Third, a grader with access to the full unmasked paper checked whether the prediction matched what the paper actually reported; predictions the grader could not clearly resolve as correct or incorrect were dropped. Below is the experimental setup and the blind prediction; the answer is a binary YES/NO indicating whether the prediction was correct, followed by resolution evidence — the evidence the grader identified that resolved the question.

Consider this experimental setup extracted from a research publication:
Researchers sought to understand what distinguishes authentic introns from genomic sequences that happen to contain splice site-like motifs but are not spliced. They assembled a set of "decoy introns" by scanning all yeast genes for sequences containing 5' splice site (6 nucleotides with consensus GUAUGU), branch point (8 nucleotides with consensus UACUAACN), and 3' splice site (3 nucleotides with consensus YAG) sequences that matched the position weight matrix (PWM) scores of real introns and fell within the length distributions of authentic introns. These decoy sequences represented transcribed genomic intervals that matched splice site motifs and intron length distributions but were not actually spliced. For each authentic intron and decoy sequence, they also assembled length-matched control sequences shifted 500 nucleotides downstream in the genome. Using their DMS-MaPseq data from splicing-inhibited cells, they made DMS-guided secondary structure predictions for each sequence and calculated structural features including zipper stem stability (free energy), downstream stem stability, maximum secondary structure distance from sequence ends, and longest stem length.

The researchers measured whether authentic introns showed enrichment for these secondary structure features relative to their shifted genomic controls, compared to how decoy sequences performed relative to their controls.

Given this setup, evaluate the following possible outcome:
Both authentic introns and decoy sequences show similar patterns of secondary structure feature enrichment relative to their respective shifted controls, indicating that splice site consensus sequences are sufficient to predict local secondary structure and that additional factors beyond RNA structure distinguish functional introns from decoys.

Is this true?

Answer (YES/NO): NO